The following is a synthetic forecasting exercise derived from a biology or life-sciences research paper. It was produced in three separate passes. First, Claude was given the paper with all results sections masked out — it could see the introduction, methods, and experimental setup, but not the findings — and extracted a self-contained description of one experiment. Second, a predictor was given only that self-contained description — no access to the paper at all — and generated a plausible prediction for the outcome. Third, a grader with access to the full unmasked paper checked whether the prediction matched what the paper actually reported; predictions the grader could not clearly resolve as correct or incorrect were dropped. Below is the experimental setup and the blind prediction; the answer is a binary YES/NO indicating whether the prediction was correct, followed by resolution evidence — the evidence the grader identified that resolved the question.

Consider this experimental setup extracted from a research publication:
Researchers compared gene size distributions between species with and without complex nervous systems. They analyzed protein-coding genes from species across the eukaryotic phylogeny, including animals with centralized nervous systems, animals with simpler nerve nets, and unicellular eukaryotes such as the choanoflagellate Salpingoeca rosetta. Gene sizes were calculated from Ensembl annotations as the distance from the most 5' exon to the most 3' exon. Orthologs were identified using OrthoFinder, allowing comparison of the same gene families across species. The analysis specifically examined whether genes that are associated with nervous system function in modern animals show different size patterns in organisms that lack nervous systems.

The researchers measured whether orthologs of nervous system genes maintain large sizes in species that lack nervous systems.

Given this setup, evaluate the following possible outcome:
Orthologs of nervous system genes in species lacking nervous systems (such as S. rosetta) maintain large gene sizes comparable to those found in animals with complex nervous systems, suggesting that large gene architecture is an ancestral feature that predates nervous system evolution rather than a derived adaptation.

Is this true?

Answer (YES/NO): YES